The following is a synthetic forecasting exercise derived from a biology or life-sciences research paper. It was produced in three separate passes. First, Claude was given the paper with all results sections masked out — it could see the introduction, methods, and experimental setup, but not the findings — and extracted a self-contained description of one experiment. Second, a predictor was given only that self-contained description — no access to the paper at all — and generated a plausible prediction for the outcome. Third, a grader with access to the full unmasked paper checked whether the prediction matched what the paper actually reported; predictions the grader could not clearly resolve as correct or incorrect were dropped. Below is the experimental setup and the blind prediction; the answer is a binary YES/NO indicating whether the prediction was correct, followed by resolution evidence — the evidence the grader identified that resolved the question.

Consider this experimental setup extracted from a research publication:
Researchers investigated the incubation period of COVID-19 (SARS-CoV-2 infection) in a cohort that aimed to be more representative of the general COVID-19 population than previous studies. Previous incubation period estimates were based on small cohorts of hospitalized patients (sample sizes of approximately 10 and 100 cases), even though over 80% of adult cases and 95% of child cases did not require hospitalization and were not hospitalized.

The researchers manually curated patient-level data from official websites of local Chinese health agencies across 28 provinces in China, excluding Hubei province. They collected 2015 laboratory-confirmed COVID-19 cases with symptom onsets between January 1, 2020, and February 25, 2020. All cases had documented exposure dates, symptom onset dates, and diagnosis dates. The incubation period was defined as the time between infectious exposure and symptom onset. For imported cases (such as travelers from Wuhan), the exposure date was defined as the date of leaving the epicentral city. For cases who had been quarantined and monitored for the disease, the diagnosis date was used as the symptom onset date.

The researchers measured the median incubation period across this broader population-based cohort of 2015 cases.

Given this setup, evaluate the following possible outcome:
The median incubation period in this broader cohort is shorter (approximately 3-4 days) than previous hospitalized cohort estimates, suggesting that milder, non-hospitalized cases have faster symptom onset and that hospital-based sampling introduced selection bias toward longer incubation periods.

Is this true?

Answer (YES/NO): NO